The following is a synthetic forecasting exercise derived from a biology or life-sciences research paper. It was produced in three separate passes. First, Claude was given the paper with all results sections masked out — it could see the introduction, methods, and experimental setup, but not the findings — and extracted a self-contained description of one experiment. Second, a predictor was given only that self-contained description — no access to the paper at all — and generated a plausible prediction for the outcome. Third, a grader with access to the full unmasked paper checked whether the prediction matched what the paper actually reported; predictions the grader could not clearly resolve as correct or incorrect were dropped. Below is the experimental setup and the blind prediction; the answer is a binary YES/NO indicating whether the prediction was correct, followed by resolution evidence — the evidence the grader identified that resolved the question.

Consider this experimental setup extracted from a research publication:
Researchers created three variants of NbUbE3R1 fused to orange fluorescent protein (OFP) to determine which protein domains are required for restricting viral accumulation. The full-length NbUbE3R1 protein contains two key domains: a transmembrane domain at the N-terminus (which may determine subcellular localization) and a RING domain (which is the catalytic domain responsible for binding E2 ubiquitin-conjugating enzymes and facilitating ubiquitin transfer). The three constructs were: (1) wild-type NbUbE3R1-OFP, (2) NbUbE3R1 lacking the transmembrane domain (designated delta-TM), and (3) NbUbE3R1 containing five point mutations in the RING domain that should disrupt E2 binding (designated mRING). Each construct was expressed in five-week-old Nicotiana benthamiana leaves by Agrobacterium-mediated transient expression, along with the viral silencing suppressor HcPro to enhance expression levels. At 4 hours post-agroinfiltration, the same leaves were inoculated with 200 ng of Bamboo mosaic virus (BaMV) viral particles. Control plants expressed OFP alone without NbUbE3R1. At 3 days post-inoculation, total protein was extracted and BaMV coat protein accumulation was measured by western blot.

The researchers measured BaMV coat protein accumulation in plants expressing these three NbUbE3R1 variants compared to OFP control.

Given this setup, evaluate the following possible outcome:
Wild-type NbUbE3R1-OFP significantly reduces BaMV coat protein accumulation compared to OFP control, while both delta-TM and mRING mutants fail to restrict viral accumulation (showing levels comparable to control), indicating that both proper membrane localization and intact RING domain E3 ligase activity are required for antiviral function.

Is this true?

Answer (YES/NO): NO